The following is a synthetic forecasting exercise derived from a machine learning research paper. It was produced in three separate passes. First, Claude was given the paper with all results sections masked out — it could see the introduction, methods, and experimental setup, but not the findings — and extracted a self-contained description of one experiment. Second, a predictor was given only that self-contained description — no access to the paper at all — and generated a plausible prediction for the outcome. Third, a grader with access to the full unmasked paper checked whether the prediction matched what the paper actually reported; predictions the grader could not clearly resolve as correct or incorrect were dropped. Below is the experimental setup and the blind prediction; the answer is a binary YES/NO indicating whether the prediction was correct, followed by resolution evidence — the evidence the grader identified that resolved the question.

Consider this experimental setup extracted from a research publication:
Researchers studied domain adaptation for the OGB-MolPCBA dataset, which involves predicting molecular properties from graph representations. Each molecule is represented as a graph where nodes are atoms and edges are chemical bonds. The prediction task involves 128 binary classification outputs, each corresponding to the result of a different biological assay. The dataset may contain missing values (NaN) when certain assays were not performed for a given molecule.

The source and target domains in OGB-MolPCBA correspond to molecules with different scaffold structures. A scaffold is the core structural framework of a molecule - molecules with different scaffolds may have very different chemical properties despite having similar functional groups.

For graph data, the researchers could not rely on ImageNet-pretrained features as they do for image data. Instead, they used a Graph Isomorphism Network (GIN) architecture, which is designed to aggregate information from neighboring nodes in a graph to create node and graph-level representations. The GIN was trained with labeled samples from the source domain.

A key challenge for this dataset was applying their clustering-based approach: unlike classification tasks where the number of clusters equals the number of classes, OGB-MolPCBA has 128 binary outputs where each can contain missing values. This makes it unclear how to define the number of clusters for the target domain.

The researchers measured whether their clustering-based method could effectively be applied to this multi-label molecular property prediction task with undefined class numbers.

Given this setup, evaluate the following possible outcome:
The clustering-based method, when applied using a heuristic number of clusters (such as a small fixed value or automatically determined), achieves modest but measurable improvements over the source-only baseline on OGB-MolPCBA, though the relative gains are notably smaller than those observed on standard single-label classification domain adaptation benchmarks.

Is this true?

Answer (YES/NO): NO